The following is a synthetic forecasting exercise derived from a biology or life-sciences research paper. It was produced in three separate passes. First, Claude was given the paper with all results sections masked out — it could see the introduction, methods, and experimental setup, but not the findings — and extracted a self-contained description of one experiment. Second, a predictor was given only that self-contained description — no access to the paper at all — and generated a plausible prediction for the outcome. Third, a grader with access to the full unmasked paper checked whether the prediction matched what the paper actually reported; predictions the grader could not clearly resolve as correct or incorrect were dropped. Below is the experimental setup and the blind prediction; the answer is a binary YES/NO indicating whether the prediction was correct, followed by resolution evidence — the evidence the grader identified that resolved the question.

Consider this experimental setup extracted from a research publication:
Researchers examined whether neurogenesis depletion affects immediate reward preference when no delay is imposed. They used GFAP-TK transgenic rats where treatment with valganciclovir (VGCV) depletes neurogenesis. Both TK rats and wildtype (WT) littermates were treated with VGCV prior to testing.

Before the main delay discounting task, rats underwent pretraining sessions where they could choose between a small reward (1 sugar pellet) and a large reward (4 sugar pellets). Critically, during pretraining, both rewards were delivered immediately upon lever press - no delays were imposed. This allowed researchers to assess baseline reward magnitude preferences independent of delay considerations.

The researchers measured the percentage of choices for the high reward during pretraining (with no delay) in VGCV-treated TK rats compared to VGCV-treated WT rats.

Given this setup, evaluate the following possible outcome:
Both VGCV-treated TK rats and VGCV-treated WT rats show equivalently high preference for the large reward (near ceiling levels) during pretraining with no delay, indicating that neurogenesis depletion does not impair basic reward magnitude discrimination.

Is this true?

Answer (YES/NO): YES